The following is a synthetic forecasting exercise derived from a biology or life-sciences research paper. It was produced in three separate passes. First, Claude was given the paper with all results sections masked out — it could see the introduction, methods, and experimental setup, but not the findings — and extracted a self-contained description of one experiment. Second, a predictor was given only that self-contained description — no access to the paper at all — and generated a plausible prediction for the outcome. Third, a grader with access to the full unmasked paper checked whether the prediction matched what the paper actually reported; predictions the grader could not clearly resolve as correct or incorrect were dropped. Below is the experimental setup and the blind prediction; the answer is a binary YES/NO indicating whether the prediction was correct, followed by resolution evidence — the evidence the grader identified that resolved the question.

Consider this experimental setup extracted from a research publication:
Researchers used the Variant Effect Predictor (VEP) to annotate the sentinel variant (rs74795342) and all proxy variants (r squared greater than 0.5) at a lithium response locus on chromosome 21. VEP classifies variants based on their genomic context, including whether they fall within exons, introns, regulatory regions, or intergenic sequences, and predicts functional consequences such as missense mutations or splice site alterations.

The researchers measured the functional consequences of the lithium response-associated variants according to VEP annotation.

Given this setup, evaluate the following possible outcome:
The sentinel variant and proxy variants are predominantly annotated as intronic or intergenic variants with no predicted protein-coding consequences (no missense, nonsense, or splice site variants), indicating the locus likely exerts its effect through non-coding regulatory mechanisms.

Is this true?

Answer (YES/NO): YES